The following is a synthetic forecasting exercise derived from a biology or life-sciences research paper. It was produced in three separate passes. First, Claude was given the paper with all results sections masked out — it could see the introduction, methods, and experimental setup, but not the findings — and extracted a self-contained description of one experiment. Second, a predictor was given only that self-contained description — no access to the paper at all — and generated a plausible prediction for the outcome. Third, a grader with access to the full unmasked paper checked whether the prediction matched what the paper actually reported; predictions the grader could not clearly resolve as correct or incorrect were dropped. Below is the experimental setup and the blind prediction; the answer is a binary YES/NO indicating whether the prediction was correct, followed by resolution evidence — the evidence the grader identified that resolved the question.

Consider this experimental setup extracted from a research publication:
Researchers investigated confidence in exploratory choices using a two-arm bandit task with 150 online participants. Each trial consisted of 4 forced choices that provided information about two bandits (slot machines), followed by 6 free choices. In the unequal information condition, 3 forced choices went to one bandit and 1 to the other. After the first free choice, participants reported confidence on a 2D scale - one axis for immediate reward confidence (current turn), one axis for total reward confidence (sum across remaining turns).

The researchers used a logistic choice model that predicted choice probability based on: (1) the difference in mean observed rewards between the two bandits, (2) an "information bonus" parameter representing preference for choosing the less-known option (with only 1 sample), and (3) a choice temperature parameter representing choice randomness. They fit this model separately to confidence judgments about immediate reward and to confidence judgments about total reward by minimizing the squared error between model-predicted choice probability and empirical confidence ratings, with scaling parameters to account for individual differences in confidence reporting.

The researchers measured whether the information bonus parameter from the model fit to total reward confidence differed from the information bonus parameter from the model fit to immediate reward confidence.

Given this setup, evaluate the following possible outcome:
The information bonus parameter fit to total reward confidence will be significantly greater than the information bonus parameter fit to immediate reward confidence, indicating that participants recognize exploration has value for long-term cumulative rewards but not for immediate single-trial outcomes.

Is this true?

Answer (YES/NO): NO